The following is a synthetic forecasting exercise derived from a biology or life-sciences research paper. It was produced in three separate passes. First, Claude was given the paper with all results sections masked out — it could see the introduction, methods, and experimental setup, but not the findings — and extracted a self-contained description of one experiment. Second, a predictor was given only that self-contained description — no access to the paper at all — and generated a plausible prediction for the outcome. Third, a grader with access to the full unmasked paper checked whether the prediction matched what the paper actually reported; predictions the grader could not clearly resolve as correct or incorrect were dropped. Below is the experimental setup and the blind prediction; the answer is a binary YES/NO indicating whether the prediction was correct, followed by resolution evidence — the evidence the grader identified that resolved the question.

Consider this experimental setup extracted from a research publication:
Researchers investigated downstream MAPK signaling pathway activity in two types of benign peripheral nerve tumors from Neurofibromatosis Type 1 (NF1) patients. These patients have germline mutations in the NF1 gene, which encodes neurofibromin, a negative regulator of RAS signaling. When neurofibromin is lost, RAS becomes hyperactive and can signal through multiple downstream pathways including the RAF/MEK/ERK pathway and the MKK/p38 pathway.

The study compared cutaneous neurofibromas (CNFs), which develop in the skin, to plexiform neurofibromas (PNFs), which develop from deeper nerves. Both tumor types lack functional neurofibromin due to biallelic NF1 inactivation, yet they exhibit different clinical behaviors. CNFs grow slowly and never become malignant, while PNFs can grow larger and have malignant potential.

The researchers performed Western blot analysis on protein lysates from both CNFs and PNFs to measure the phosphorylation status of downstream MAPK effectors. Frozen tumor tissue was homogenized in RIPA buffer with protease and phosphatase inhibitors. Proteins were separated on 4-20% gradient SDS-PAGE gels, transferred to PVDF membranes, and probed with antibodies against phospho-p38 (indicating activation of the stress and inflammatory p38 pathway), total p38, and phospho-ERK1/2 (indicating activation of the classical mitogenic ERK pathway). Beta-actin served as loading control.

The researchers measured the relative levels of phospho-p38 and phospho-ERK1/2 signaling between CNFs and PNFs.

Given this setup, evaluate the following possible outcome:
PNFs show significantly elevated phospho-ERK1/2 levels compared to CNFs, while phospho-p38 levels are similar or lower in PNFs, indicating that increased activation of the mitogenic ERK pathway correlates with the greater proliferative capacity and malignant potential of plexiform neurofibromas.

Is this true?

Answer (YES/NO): NO